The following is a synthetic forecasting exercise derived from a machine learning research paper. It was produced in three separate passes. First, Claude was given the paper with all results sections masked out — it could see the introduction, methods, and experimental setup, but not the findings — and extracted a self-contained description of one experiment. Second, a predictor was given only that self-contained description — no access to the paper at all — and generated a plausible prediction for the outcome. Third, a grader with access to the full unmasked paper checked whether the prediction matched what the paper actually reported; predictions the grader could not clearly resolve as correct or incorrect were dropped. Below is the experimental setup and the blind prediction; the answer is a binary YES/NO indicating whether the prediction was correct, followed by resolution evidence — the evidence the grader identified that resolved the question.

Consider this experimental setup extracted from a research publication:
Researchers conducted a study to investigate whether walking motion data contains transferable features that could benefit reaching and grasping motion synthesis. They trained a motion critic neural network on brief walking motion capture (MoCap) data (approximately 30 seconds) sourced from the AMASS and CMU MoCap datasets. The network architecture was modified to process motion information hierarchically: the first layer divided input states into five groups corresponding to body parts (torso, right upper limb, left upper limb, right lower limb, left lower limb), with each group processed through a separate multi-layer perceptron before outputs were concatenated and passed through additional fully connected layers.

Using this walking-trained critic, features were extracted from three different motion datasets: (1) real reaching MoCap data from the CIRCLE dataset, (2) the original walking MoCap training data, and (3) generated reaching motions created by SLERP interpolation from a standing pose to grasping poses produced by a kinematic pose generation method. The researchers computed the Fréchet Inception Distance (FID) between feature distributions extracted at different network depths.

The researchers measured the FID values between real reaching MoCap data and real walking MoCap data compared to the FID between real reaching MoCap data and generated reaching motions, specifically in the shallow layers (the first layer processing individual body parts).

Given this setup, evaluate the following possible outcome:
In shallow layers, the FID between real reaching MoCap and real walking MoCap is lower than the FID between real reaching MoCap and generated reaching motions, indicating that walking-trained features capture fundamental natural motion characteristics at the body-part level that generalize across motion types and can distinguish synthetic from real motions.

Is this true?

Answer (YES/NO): YES